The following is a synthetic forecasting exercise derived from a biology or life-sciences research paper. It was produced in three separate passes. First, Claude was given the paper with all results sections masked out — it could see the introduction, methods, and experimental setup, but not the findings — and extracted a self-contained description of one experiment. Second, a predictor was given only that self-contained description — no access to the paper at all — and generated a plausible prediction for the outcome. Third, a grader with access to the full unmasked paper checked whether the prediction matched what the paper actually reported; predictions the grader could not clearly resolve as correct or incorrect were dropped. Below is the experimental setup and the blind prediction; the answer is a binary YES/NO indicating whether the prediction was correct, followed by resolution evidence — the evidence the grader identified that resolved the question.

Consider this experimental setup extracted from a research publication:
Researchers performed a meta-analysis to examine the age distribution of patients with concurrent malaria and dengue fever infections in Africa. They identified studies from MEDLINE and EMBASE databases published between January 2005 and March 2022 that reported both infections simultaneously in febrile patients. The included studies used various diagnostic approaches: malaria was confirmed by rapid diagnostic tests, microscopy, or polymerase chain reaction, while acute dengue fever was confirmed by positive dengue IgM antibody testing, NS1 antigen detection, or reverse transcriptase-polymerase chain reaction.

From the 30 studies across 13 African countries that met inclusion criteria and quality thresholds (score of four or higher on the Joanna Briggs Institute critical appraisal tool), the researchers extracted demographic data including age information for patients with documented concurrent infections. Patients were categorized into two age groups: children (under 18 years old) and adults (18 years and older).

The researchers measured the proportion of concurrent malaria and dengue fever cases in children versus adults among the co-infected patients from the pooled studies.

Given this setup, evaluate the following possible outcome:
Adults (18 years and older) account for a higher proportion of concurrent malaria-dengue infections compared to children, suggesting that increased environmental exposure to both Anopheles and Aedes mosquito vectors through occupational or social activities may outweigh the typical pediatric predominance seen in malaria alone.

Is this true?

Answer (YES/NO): NO